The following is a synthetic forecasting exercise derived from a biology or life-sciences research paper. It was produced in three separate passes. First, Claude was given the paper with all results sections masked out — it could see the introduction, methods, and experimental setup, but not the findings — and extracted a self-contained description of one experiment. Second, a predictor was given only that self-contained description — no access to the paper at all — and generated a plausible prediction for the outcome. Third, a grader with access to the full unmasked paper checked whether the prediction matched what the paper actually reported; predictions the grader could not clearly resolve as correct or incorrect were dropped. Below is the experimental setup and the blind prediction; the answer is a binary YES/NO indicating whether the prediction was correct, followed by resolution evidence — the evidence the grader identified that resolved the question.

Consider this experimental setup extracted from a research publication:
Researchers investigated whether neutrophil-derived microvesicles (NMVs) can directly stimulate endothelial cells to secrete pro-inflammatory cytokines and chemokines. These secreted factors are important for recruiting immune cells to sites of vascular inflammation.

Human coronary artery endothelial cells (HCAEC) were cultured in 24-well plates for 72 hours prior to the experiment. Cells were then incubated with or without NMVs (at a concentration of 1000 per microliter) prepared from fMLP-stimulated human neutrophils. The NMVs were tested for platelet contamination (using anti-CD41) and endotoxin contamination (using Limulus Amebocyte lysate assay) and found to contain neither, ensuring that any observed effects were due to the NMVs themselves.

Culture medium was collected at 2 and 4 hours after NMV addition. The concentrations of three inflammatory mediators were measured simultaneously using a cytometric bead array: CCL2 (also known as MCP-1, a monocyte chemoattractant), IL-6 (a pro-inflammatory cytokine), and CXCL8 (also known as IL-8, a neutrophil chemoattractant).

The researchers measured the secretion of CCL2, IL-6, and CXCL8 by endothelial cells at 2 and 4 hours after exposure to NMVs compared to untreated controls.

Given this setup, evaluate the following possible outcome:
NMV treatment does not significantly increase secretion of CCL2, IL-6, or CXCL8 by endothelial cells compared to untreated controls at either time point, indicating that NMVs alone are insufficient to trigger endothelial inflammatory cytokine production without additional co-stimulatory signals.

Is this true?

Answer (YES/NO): NO